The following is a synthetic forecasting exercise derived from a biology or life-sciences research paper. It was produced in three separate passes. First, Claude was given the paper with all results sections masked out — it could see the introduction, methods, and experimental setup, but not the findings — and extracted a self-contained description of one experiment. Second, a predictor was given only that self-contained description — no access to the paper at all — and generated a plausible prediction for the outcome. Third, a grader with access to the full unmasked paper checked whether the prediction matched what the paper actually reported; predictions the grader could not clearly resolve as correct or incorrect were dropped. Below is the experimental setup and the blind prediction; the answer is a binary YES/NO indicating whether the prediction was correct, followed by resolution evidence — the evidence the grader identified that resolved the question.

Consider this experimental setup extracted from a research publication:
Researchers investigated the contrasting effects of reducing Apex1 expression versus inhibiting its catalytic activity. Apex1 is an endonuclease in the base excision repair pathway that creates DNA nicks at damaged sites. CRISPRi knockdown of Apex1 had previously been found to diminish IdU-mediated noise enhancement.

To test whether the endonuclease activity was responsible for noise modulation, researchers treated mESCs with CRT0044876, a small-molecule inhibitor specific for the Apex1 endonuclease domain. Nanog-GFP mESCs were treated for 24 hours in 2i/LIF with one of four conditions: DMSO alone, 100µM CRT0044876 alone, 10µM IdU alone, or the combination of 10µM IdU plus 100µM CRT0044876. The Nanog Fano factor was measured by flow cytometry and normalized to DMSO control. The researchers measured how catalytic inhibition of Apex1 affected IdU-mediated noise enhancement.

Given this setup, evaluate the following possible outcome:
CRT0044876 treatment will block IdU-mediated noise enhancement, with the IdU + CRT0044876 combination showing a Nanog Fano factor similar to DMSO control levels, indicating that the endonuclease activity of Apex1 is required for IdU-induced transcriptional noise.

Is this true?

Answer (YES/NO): NO